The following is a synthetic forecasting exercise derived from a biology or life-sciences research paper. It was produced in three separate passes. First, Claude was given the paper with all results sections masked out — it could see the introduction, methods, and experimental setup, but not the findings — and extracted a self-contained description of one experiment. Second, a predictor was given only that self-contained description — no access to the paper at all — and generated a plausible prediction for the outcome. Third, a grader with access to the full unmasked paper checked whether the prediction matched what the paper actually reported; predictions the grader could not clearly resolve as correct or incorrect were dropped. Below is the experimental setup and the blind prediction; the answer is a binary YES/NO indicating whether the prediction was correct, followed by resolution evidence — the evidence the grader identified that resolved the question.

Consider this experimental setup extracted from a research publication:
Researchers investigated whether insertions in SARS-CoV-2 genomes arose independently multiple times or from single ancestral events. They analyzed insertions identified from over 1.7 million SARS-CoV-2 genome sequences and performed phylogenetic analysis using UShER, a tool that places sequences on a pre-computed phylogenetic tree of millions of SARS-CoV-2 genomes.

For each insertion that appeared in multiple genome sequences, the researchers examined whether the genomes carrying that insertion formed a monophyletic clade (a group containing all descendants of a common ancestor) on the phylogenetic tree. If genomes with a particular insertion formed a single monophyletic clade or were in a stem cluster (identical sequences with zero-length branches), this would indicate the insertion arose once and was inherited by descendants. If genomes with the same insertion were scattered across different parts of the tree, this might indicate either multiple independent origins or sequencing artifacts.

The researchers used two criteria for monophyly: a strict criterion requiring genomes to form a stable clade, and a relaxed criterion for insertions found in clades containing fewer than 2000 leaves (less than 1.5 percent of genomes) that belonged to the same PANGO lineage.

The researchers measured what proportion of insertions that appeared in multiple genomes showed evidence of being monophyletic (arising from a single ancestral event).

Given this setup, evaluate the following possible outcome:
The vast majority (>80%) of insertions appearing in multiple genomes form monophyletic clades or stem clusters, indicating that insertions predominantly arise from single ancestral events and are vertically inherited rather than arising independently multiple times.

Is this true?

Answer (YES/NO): NO